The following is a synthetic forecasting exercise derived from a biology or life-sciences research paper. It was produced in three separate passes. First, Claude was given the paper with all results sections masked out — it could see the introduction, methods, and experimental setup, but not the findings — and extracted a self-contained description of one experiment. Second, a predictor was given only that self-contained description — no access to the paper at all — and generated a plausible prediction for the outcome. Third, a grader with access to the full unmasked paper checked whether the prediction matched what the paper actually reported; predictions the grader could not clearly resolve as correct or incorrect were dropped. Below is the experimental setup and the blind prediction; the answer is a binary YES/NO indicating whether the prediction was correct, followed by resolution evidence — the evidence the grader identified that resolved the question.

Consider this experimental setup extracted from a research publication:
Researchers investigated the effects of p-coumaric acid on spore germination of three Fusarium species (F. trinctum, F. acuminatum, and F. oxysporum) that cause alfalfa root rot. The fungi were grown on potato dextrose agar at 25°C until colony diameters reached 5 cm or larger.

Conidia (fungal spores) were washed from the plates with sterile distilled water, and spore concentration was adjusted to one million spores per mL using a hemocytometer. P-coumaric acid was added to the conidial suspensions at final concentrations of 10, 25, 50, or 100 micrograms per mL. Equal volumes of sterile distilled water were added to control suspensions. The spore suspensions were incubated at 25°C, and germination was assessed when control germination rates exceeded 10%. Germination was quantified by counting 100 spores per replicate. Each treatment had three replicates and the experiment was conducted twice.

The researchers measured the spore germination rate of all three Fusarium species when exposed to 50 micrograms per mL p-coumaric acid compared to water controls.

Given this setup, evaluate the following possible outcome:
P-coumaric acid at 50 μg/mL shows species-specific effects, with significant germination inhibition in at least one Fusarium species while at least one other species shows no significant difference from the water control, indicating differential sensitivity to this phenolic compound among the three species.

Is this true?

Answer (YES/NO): NO